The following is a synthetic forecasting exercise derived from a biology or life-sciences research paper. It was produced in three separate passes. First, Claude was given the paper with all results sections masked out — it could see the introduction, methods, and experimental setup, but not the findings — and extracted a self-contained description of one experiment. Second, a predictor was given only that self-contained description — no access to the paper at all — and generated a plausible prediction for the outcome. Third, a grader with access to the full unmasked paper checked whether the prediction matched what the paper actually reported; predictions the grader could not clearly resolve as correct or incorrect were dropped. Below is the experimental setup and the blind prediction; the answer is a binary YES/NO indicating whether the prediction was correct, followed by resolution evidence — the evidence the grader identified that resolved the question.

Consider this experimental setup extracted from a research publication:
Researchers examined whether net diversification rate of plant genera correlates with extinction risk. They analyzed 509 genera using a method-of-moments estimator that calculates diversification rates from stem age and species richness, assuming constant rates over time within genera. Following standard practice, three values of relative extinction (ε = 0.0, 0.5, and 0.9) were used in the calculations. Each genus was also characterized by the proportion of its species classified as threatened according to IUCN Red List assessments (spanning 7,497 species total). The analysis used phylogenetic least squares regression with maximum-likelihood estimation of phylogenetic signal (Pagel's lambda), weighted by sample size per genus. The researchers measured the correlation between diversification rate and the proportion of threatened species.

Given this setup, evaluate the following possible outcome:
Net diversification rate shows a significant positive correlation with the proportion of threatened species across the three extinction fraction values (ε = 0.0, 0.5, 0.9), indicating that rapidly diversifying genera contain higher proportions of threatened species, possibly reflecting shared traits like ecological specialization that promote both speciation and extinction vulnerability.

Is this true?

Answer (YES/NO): YES